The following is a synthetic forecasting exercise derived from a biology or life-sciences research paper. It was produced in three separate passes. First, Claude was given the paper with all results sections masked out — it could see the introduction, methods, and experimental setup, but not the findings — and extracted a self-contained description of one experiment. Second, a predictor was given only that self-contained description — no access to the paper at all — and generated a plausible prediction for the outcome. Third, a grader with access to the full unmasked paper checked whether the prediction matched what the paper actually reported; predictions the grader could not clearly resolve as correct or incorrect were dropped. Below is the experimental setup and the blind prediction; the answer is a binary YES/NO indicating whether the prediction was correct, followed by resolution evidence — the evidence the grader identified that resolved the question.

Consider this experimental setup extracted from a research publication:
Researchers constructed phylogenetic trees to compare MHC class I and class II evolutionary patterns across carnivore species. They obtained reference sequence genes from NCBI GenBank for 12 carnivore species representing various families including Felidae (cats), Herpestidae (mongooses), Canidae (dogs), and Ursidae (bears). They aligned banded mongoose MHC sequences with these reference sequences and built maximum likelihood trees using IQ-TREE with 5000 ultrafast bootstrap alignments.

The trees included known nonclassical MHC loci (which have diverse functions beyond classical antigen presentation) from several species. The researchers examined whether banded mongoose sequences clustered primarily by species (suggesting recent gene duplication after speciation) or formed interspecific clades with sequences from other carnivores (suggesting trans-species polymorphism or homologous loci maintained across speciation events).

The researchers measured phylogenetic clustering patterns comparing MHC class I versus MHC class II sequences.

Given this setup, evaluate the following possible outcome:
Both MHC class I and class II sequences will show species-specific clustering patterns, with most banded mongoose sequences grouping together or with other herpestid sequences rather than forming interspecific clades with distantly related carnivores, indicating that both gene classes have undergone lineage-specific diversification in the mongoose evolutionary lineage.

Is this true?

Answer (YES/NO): NO